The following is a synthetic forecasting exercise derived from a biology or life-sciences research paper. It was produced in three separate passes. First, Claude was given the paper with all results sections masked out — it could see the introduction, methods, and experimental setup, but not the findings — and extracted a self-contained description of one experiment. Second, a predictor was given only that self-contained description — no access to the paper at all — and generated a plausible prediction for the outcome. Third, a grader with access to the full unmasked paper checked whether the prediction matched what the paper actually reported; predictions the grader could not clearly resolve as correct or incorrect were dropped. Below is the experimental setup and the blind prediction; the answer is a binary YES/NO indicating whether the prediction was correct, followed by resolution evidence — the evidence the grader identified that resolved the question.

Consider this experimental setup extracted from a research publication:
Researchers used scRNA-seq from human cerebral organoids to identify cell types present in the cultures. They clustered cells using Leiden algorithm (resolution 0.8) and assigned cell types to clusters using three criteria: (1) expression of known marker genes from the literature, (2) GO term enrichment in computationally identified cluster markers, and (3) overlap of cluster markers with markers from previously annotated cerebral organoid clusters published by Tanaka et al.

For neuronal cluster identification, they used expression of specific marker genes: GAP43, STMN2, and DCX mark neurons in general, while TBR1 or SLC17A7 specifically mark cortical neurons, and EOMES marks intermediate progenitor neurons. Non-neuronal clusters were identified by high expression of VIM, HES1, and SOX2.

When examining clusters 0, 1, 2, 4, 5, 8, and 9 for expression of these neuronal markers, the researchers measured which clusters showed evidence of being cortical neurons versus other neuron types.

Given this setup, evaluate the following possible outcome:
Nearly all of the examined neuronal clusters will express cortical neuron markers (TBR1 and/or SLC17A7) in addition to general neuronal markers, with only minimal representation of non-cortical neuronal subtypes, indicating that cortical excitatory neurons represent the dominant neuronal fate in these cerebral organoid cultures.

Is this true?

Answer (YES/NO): YES